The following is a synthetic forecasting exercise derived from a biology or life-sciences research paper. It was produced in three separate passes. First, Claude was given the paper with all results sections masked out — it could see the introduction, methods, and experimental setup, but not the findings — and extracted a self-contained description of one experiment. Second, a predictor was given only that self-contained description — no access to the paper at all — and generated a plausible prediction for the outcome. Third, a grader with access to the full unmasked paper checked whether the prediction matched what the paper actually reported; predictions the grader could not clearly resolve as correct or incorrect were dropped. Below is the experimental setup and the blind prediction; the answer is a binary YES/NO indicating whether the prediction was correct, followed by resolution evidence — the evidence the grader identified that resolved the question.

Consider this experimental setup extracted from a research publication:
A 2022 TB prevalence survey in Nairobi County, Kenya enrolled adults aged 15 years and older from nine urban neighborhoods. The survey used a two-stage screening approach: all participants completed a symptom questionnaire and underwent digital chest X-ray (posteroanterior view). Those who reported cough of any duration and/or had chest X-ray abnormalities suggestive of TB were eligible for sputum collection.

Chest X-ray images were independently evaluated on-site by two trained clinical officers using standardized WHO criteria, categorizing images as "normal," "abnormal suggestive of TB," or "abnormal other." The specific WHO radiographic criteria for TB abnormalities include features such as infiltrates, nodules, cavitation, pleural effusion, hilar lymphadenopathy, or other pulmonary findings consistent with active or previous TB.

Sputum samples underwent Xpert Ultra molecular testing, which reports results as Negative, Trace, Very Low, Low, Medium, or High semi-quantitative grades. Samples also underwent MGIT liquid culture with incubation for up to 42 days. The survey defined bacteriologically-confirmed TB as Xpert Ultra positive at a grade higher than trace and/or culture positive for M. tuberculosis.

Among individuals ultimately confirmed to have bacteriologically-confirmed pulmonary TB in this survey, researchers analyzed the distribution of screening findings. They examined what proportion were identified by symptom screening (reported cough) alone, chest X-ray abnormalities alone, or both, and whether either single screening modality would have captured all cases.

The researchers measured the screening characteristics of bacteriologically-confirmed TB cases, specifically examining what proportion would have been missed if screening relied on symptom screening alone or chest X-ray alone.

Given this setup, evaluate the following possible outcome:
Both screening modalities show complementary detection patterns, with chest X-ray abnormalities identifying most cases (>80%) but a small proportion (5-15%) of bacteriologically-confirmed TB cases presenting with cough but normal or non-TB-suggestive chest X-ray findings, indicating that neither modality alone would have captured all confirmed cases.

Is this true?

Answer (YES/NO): YES